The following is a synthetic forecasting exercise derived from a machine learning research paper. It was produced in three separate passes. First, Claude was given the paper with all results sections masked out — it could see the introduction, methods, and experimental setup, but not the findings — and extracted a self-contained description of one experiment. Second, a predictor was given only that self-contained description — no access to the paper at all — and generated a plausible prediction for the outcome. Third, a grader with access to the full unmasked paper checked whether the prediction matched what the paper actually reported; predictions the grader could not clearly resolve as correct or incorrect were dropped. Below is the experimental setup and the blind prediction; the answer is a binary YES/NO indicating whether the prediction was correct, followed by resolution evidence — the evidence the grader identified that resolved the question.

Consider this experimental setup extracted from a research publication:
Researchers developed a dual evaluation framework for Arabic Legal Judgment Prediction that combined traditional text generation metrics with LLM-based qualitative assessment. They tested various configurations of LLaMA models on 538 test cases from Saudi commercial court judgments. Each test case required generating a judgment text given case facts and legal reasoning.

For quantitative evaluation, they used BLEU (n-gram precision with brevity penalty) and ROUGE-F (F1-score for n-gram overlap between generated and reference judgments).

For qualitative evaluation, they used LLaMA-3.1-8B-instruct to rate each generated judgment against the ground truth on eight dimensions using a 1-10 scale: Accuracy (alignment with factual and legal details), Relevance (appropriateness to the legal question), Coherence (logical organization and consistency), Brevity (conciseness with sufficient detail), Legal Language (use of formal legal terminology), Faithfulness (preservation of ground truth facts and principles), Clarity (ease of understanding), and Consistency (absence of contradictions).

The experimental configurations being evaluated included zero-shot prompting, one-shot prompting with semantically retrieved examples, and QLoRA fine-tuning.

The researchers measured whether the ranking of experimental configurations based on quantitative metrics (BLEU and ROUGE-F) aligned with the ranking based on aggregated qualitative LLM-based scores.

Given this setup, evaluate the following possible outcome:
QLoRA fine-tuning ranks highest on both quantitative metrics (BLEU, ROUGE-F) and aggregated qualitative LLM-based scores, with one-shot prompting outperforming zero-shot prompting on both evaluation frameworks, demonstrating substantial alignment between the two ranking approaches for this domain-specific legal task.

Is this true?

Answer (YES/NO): NO